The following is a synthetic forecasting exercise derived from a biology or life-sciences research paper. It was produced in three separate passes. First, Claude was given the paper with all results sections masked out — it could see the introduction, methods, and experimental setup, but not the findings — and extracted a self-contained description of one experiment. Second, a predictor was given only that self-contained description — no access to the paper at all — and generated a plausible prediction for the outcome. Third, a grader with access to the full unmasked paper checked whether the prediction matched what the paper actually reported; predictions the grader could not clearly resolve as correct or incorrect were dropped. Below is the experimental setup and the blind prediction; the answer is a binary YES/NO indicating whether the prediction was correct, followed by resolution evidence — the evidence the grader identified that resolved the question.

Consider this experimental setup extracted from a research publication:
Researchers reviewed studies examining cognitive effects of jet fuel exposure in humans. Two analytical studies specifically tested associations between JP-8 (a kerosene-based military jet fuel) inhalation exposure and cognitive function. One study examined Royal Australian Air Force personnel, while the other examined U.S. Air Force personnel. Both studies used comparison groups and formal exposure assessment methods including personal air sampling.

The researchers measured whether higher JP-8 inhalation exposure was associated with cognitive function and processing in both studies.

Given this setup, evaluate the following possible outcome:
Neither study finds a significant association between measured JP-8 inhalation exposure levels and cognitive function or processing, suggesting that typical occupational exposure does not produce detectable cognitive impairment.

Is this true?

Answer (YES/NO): NO